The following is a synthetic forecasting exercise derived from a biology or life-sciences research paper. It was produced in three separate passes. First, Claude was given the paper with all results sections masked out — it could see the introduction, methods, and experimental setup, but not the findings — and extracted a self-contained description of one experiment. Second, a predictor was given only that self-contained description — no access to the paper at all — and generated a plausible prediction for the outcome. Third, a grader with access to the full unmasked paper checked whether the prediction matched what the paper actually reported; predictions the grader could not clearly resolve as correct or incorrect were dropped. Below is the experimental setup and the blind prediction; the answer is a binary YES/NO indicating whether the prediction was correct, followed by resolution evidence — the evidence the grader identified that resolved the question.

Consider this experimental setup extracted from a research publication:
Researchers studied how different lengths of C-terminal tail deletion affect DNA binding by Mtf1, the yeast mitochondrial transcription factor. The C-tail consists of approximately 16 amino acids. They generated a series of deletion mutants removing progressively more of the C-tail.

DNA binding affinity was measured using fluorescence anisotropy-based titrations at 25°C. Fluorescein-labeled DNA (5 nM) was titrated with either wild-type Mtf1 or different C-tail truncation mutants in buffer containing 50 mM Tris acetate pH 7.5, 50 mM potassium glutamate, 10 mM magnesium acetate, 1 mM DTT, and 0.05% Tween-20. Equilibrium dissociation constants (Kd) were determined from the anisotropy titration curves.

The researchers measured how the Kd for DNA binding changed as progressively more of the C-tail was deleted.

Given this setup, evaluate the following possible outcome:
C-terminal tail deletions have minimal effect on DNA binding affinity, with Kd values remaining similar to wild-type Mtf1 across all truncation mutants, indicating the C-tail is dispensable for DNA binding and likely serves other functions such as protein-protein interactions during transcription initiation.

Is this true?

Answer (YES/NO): NO